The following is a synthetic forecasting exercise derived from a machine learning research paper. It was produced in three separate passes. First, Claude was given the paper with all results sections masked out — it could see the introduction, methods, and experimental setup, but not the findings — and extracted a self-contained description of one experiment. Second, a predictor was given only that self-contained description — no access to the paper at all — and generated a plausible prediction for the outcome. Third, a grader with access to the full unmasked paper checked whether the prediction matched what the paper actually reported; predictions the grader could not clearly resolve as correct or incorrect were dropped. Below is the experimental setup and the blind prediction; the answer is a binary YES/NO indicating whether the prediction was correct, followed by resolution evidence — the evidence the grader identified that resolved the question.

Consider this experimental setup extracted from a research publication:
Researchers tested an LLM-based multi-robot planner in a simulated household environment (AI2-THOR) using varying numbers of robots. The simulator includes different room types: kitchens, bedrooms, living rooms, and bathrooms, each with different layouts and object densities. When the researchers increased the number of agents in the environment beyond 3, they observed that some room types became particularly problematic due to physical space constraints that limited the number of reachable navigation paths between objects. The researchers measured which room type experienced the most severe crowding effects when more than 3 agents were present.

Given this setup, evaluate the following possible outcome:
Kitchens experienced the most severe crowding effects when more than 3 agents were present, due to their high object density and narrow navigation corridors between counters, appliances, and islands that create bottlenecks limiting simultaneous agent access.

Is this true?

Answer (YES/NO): YES